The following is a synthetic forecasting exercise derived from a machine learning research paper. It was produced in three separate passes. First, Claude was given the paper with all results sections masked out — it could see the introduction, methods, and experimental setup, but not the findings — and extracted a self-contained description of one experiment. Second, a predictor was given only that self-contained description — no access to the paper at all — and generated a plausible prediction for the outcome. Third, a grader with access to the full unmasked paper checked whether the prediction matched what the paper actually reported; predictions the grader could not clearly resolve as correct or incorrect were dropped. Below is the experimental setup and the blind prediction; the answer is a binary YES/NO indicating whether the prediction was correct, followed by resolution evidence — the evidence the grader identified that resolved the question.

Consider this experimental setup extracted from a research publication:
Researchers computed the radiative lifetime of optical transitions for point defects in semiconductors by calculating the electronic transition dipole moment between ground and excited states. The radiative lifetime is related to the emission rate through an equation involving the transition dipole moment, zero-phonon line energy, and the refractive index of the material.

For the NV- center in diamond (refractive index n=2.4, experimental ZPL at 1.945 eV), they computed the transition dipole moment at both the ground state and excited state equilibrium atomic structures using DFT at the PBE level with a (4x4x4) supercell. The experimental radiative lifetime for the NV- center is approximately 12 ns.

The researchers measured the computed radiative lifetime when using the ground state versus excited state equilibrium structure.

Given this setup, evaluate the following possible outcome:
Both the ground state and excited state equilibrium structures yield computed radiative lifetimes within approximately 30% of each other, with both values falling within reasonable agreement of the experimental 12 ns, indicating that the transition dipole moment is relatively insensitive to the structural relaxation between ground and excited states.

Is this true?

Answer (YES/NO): YES